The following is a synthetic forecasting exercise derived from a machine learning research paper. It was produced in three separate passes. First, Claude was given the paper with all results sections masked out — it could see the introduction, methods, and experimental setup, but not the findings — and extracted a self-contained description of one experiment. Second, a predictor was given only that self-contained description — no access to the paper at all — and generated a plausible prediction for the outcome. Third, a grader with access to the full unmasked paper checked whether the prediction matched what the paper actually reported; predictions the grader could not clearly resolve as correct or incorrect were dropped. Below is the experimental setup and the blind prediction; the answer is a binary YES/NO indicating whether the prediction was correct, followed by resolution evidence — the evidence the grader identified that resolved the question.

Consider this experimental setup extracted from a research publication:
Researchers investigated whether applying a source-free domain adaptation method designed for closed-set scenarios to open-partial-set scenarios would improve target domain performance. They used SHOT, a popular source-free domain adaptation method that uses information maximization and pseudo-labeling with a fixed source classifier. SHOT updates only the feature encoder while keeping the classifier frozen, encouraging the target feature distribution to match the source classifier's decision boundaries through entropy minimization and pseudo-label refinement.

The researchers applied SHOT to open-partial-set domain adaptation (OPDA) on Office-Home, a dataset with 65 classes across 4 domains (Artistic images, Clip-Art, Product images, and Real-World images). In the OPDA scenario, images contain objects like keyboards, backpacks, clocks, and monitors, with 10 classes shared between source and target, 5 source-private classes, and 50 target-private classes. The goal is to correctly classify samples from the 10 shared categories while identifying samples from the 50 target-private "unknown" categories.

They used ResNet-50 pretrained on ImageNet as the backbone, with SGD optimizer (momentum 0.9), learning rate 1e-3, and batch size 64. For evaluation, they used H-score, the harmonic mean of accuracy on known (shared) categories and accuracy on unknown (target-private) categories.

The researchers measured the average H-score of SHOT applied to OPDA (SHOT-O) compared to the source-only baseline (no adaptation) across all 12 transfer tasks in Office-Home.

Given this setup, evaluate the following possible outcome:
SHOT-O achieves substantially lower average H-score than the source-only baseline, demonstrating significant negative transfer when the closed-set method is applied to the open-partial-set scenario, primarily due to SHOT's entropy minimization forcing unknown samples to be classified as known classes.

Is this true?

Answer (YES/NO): YES